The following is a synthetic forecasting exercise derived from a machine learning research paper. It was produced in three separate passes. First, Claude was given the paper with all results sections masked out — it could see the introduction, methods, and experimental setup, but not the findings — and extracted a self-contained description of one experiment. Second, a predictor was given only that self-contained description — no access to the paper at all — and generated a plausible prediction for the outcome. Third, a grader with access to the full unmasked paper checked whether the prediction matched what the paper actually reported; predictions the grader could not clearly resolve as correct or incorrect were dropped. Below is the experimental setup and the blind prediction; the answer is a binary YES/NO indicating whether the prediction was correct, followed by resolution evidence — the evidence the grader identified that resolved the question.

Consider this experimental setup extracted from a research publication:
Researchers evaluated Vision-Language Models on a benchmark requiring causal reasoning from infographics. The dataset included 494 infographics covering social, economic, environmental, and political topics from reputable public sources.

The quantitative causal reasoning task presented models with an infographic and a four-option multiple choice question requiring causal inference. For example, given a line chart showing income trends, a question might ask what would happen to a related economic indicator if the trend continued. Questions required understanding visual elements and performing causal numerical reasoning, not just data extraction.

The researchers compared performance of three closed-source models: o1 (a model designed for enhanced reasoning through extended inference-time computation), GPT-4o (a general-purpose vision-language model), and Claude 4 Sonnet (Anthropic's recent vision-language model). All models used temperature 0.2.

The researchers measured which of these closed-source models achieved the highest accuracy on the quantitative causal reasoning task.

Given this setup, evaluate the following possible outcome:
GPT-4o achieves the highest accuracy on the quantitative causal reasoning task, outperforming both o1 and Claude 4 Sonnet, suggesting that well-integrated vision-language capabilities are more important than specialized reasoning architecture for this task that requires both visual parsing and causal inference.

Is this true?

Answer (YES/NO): NO